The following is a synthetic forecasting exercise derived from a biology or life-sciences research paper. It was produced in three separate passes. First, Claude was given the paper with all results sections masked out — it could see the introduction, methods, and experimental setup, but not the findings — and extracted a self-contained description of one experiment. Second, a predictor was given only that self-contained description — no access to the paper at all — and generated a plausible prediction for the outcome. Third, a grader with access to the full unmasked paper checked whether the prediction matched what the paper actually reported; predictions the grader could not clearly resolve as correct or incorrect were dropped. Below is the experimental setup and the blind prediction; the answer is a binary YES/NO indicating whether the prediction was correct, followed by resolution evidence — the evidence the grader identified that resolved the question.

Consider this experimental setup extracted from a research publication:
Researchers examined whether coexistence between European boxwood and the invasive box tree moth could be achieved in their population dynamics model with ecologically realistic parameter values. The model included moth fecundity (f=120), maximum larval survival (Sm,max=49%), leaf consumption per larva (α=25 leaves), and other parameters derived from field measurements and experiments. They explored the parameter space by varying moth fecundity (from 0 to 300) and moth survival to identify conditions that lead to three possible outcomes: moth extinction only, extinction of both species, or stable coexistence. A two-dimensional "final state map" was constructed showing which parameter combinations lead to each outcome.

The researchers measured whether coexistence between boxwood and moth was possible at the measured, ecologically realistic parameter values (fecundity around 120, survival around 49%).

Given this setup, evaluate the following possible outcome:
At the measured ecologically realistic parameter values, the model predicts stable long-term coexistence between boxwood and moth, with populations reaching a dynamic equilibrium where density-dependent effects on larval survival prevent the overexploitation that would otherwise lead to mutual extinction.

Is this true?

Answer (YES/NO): NO